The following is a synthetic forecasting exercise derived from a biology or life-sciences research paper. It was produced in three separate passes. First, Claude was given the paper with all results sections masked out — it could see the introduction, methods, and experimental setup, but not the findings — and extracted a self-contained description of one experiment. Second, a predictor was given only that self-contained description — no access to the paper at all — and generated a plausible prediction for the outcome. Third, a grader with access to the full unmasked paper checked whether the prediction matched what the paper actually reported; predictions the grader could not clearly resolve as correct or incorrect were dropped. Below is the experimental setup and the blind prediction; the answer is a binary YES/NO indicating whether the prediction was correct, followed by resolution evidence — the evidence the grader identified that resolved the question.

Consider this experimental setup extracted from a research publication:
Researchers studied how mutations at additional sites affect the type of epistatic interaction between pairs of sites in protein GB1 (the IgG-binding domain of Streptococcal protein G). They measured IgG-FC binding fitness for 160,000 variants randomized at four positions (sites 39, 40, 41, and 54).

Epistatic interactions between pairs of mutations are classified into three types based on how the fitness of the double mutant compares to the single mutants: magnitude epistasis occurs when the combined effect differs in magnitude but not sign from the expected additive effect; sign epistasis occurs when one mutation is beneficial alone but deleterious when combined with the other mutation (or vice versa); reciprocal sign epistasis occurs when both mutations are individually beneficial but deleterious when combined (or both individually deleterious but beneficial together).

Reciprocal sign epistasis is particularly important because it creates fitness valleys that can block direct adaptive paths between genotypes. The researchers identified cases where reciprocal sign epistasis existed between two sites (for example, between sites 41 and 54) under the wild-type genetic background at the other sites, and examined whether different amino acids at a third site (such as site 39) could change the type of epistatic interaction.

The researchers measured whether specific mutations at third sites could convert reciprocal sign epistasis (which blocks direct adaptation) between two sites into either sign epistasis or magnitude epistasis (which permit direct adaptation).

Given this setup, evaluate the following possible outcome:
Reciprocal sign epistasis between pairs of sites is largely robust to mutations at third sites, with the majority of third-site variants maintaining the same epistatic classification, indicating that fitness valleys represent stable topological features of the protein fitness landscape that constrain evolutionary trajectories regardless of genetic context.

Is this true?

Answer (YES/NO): NO